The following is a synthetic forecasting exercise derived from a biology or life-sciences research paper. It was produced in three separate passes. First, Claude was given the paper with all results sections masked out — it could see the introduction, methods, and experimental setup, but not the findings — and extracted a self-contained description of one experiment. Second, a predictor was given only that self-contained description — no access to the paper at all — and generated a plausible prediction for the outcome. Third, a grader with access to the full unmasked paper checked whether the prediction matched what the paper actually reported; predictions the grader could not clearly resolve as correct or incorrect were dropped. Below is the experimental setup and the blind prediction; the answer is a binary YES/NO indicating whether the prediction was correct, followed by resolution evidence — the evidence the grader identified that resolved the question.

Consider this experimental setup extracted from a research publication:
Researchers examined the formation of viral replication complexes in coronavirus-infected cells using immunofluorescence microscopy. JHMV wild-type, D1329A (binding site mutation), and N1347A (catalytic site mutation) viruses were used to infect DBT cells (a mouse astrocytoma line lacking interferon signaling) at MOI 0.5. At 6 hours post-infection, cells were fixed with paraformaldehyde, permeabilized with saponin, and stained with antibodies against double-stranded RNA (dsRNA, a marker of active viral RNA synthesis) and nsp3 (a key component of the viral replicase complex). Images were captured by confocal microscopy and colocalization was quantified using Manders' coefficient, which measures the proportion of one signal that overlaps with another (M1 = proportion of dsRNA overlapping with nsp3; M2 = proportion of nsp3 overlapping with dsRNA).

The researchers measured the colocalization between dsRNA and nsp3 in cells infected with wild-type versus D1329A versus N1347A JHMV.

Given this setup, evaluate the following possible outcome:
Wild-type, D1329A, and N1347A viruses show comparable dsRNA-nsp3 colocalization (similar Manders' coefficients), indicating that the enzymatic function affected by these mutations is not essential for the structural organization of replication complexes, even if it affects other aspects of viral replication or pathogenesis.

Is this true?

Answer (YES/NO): NO